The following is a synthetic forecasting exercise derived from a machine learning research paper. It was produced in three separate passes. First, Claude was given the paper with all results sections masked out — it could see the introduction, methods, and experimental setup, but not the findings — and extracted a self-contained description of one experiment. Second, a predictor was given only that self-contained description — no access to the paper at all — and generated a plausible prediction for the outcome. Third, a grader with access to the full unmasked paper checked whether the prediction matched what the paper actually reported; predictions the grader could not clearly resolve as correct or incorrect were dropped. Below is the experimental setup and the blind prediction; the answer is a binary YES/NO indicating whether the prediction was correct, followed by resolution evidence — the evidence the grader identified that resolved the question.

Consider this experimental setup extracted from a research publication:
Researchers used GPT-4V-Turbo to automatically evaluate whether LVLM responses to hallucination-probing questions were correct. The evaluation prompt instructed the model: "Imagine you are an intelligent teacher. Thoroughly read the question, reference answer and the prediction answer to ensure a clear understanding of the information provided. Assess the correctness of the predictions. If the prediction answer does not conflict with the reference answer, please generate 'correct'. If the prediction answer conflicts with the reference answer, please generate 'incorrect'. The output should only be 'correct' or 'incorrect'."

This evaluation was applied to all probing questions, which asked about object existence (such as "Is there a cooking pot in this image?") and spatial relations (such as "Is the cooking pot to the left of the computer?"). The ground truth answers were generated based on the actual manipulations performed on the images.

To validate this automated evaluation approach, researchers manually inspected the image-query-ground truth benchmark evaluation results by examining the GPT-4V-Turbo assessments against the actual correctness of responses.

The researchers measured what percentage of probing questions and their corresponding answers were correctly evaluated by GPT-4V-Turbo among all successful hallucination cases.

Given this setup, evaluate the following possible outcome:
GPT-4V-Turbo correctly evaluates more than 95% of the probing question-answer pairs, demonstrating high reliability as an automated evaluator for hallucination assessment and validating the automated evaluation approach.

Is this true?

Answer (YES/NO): NO